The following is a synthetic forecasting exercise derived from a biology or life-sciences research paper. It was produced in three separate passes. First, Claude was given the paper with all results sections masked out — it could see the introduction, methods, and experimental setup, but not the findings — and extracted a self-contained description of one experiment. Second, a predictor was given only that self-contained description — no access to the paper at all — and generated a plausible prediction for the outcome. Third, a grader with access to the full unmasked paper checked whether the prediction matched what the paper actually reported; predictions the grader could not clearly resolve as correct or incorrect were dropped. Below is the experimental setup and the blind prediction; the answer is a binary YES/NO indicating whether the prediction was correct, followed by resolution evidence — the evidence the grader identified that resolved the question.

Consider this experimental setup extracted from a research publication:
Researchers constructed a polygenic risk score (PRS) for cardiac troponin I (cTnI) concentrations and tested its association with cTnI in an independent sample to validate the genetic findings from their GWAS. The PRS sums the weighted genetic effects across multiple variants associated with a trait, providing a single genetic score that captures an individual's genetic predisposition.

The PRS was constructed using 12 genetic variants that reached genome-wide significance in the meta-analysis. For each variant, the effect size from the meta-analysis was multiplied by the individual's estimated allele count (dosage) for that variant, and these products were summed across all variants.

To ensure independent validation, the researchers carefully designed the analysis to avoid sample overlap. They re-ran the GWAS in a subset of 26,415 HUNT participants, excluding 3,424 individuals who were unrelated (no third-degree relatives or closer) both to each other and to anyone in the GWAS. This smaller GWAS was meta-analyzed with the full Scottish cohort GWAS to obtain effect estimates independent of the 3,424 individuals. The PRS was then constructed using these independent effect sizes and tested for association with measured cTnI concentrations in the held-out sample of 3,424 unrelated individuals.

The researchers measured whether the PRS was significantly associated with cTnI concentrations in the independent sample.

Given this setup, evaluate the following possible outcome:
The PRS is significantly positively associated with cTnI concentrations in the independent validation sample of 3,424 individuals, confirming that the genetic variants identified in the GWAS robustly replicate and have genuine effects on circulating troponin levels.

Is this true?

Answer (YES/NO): YES